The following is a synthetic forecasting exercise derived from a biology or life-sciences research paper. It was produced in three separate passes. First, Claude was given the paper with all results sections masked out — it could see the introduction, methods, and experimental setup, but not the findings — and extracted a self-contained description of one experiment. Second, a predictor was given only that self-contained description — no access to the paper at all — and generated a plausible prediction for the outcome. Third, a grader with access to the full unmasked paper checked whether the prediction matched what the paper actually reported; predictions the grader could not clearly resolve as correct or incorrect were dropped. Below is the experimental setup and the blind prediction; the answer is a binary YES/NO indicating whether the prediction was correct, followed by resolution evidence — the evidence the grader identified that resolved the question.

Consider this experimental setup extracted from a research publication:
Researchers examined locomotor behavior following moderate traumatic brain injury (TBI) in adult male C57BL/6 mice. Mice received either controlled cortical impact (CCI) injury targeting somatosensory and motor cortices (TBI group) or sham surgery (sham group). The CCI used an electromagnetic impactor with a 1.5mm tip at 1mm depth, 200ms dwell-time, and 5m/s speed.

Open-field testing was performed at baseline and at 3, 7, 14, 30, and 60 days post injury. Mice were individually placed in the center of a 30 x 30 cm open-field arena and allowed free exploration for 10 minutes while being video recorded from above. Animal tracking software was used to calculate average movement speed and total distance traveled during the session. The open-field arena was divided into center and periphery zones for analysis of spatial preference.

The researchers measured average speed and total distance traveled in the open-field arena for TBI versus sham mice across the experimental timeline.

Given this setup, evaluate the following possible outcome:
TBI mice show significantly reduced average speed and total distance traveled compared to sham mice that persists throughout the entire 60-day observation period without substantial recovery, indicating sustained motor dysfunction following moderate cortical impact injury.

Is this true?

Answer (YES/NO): NO